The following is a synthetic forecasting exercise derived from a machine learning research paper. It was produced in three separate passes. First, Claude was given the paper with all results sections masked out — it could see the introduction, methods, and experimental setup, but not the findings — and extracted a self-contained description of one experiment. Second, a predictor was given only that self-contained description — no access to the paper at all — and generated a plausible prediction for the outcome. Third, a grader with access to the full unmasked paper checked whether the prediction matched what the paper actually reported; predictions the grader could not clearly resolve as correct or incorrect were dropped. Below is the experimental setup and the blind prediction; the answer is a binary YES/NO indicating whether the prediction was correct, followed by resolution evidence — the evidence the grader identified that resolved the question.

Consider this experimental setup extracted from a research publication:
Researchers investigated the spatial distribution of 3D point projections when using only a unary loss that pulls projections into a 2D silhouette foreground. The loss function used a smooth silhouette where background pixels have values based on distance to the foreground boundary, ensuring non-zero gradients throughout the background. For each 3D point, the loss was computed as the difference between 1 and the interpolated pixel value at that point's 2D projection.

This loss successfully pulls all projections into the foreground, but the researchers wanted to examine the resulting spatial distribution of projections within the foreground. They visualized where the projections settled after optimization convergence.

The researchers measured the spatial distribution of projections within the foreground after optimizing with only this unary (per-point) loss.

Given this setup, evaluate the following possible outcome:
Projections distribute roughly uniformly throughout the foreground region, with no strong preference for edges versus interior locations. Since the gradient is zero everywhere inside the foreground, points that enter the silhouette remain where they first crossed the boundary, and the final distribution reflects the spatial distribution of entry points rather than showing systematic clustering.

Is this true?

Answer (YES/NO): NO